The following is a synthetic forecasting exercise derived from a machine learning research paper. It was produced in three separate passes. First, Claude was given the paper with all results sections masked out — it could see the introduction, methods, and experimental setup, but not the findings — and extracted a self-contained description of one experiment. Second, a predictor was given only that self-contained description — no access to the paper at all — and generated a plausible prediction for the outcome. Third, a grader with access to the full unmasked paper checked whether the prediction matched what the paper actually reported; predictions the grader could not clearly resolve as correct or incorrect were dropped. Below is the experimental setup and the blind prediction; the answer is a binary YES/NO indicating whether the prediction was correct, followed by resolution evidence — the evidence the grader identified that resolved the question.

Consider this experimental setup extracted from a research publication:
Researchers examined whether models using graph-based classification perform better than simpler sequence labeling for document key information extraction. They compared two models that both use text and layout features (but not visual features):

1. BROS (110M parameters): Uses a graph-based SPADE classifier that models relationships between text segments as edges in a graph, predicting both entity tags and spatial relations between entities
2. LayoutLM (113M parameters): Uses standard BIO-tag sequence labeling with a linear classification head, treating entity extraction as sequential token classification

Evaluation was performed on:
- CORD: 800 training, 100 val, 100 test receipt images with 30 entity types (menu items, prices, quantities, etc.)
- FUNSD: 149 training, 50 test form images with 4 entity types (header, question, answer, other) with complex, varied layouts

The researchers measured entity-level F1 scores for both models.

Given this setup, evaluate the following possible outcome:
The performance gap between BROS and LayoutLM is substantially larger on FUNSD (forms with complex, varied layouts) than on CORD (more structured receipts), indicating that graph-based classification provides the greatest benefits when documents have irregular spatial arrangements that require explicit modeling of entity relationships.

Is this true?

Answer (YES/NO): YES